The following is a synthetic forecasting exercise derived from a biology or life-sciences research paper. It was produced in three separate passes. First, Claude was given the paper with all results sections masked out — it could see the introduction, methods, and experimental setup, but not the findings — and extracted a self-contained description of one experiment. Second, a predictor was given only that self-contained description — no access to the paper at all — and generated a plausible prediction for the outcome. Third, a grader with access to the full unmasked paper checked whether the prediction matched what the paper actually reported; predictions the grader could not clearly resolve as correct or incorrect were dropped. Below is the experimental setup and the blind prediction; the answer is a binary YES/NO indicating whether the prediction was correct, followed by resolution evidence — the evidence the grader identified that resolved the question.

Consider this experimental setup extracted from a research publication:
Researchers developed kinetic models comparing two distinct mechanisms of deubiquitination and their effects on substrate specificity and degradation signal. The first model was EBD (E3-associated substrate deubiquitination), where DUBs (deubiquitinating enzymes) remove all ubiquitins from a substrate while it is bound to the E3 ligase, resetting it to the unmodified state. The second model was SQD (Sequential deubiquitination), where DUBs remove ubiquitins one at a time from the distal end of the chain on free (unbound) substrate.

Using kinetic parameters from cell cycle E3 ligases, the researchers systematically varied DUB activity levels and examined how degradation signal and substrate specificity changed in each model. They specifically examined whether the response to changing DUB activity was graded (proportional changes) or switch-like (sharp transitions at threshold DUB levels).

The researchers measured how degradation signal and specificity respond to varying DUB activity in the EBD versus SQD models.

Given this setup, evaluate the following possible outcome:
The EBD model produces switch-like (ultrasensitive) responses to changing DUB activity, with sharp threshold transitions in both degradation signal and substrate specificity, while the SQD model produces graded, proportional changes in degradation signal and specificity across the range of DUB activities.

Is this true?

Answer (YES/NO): NO